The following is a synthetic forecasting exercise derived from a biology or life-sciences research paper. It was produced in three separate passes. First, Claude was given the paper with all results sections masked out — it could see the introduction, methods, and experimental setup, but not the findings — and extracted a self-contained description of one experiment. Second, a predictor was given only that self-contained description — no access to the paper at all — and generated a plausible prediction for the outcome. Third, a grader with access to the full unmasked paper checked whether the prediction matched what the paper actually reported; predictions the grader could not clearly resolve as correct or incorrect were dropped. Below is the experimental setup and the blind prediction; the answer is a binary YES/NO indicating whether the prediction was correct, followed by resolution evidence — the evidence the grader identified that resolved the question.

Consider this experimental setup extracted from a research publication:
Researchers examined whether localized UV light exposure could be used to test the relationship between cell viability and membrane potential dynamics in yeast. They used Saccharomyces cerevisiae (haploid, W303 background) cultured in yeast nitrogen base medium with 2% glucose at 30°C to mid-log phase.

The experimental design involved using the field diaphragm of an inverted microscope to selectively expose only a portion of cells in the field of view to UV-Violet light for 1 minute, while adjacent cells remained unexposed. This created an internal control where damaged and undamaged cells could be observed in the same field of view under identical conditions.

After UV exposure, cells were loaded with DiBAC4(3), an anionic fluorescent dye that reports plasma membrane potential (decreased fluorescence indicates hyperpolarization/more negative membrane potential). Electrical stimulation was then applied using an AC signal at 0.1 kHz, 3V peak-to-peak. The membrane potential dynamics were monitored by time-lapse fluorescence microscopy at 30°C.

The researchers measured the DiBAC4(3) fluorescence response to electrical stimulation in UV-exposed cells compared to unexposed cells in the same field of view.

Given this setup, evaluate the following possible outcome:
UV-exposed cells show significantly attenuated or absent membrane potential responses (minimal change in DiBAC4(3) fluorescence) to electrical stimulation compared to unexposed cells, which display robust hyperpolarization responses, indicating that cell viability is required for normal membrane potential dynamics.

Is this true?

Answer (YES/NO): NO